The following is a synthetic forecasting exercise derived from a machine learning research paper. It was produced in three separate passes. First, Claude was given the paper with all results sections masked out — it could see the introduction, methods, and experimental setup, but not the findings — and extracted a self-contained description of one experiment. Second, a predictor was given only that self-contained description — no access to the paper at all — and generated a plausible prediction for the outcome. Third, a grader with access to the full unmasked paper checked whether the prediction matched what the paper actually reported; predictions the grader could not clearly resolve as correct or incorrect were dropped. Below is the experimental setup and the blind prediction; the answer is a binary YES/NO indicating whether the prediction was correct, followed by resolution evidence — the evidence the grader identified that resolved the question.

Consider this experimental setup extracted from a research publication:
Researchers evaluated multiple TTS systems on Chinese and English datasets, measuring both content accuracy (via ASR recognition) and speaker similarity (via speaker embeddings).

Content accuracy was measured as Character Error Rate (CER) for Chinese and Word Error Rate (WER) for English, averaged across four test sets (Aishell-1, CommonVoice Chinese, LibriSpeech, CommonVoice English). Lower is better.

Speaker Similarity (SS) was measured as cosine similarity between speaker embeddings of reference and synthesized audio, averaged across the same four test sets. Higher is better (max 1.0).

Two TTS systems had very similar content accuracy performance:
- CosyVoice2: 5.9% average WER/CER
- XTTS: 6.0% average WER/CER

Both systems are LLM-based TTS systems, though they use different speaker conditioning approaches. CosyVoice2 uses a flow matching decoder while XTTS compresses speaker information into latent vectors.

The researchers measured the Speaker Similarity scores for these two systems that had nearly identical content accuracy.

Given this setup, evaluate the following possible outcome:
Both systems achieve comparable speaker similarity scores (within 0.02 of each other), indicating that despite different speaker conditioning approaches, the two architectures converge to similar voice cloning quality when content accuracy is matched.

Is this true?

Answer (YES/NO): NO